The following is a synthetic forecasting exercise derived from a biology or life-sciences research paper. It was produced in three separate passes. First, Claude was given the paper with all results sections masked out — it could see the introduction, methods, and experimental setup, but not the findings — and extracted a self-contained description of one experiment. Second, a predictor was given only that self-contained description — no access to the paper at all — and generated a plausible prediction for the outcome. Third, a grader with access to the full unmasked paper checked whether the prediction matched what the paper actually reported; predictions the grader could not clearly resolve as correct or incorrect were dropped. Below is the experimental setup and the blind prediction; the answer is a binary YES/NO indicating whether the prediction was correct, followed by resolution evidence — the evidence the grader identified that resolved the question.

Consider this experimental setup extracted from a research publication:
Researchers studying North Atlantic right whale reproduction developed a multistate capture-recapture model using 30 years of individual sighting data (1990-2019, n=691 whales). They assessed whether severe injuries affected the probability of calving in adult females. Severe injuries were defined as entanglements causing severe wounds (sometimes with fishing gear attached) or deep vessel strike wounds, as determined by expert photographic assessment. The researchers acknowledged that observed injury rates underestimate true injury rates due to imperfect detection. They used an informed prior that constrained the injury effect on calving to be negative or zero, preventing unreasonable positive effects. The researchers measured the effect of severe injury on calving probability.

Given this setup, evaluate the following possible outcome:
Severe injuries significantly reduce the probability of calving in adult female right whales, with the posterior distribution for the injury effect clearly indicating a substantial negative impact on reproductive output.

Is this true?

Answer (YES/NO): NO